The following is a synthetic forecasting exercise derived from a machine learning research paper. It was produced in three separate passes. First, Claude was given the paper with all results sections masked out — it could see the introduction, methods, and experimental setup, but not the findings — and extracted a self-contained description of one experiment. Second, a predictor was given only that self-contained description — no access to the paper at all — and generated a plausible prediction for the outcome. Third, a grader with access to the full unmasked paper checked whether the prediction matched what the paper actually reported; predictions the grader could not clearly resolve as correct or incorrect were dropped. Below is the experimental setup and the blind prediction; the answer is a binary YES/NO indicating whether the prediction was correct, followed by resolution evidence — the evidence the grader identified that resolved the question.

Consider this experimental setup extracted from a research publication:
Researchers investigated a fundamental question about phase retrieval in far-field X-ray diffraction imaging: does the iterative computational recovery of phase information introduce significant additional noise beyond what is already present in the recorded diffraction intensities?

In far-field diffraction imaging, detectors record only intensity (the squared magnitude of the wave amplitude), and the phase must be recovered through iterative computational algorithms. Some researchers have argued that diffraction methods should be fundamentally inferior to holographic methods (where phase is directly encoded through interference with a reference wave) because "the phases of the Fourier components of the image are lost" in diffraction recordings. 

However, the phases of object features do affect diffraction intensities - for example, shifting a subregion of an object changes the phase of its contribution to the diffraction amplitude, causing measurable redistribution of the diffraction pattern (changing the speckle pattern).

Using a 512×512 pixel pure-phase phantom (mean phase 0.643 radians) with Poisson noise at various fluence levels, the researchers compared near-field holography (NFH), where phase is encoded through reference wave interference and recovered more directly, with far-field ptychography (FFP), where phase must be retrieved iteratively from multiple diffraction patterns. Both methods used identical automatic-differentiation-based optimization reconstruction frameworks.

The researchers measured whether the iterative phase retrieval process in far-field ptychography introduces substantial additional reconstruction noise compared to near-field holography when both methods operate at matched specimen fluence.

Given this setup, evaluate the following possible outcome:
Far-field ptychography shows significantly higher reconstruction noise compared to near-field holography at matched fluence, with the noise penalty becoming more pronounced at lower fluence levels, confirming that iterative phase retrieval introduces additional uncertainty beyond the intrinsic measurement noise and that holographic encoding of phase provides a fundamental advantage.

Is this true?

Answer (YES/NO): NO